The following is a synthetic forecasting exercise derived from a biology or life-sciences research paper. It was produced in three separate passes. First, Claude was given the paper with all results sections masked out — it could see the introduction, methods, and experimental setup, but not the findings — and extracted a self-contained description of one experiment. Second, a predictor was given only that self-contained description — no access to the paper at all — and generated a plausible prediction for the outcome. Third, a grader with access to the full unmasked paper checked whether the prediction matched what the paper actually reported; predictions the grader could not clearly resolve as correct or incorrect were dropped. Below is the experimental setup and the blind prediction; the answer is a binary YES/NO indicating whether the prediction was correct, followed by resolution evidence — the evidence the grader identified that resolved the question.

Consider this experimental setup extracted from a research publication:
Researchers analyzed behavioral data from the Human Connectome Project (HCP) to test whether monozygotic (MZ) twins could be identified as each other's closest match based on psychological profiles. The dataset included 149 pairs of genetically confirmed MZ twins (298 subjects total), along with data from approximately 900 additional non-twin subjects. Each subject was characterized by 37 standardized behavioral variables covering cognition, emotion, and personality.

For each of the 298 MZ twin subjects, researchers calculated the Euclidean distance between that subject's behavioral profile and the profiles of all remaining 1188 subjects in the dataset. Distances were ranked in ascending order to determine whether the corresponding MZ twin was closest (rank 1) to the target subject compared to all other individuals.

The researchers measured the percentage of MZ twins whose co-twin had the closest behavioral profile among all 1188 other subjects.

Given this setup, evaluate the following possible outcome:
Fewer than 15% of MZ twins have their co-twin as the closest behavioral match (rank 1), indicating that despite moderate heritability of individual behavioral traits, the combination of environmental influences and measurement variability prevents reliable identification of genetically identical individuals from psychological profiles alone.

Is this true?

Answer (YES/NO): YES